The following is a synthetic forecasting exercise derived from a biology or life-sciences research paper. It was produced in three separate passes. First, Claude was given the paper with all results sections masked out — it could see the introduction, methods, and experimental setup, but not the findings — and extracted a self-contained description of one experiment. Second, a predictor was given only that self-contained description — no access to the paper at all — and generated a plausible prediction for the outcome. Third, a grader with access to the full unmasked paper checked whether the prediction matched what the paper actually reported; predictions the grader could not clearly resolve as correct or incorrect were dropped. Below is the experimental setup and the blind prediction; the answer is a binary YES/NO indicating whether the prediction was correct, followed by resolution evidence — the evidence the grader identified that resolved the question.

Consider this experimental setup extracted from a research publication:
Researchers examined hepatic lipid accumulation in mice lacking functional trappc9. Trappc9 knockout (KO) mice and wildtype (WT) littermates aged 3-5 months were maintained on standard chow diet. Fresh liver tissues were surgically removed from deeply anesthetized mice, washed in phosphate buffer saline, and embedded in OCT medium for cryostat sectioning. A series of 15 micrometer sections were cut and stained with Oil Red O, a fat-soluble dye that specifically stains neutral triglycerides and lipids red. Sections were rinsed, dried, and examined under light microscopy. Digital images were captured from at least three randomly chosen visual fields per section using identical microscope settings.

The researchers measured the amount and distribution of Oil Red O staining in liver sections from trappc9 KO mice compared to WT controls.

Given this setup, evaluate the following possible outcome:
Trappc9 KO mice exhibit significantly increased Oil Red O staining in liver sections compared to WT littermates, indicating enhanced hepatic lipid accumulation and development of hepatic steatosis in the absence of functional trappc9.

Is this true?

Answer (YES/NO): YES